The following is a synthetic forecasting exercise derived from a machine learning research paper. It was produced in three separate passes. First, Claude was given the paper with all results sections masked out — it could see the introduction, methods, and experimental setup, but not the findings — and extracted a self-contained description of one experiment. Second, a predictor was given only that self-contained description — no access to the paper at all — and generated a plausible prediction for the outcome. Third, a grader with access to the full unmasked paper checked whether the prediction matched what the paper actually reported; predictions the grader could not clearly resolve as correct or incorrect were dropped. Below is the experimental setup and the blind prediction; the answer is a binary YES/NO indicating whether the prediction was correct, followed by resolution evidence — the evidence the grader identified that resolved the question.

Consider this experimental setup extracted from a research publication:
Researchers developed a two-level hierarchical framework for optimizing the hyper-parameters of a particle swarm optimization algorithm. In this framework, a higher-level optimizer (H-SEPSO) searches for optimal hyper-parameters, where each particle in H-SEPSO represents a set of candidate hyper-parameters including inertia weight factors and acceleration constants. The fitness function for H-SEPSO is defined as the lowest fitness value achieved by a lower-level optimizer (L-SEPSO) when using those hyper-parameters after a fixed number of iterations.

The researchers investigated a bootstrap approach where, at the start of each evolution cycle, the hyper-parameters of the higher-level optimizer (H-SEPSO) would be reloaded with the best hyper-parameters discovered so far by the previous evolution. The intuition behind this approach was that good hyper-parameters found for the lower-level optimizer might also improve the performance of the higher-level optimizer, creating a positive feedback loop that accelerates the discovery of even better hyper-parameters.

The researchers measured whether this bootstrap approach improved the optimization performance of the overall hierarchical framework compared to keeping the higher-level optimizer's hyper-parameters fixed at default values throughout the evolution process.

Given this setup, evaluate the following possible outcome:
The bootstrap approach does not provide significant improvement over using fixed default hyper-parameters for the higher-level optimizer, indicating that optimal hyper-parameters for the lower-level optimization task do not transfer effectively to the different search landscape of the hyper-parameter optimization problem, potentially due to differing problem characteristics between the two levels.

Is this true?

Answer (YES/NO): YES